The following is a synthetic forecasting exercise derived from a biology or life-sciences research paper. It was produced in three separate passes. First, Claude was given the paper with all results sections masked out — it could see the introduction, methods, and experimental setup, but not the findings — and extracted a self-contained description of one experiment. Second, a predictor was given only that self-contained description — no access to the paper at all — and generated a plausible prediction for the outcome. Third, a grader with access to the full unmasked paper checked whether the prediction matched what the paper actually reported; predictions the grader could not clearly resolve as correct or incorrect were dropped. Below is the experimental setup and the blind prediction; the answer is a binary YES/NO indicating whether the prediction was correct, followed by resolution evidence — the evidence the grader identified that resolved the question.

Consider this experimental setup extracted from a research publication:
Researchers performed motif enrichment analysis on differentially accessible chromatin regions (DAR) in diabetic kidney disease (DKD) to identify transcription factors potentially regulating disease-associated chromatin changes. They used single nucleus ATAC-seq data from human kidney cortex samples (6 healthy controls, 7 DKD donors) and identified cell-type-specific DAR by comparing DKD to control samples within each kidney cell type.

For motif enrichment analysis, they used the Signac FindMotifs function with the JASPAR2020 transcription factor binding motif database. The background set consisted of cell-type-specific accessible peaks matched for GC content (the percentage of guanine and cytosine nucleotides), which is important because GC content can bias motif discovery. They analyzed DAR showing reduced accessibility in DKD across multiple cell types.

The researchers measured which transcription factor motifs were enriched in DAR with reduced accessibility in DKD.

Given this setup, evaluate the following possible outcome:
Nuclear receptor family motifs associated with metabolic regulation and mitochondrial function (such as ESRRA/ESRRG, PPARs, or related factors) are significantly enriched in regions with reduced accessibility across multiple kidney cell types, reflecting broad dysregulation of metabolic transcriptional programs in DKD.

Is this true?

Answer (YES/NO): NO